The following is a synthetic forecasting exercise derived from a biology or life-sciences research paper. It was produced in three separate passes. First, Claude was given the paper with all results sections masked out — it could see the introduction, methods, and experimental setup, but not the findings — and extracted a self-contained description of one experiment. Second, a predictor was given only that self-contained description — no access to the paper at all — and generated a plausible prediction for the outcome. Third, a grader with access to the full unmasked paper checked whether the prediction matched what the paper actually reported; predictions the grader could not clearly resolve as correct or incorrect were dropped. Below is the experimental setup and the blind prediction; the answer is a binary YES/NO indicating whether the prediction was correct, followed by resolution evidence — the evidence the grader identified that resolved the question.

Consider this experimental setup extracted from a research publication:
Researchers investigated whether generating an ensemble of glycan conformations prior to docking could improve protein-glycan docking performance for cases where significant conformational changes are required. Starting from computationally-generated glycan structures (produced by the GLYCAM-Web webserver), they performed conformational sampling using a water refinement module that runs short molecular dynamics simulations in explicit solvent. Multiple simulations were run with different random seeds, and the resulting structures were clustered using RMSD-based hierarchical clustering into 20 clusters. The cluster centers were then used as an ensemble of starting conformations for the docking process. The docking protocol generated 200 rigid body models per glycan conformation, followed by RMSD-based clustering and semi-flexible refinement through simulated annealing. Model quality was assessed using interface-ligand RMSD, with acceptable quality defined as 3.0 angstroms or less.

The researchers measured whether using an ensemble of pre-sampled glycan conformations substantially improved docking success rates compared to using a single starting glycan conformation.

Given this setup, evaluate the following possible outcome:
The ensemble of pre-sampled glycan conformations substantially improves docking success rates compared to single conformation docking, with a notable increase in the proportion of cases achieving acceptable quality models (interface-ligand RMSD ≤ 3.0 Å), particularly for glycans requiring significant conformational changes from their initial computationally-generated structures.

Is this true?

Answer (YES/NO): NO